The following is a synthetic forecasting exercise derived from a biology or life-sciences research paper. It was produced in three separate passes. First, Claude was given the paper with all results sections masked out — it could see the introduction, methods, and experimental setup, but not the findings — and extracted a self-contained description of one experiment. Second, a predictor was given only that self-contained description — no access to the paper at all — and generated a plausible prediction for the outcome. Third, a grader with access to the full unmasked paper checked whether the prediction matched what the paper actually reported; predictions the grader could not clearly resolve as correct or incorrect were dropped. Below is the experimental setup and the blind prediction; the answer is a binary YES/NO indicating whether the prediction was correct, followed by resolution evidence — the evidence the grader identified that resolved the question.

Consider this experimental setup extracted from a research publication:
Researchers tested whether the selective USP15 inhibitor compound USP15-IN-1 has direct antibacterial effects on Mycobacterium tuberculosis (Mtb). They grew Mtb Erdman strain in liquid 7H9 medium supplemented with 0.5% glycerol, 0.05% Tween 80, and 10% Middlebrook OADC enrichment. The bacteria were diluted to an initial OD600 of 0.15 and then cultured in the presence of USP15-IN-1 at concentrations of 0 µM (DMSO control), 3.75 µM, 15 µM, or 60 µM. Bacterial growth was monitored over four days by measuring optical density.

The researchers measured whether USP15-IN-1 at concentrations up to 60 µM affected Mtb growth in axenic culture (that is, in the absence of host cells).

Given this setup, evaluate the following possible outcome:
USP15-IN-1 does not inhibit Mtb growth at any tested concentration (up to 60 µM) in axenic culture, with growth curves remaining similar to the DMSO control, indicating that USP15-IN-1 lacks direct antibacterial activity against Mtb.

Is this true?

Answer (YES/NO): YES